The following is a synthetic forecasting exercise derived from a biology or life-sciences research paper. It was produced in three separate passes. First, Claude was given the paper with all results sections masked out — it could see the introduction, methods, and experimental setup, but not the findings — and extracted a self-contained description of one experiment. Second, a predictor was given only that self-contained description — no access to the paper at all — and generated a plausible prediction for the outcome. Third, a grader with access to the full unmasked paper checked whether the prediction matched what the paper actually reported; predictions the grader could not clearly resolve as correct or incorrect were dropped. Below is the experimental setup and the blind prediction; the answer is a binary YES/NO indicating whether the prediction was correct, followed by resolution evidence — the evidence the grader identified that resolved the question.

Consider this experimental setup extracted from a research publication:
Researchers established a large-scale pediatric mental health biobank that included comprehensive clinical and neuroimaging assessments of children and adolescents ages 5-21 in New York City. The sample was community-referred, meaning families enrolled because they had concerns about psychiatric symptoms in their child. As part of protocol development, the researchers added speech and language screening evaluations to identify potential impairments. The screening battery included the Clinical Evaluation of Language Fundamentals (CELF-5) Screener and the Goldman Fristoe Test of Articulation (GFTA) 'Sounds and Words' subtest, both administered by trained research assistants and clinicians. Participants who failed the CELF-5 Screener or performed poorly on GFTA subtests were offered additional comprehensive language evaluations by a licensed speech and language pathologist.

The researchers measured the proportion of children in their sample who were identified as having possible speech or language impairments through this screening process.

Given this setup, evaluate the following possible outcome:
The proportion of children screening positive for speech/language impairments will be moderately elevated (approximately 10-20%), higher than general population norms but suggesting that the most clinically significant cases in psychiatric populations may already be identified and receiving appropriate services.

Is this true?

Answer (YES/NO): NO